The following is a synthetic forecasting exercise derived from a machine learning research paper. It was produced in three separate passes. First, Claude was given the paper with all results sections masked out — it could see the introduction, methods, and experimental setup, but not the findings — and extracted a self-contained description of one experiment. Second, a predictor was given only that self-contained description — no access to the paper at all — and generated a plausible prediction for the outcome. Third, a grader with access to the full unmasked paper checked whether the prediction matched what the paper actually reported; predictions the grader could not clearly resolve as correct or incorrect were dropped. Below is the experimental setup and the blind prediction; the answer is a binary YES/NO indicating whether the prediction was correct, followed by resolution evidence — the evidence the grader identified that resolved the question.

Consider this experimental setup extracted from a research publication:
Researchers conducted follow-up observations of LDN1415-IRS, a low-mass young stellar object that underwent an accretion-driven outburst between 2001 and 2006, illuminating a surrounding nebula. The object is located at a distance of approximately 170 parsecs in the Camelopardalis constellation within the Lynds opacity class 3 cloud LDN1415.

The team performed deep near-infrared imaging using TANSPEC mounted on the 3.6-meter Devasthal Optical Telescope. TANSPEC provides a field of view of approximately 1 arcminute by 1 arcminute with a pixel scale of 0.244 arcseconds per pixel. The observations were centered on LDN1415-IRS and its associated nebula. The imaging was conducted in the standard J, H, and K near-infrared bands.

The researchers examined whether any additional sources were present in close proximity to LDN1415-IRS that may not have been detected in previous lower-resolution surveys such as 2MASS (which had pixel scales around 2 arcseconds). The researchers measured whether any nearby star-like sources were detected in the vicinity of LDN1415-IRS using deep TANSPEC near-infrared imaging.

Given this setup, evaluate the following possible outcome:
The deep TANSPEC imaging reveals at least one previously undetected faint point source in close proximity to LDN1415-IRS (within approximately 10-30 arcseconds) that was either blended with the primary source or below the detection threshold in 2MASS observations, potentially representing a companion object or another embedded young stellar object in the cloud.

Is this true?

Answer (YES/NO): NO